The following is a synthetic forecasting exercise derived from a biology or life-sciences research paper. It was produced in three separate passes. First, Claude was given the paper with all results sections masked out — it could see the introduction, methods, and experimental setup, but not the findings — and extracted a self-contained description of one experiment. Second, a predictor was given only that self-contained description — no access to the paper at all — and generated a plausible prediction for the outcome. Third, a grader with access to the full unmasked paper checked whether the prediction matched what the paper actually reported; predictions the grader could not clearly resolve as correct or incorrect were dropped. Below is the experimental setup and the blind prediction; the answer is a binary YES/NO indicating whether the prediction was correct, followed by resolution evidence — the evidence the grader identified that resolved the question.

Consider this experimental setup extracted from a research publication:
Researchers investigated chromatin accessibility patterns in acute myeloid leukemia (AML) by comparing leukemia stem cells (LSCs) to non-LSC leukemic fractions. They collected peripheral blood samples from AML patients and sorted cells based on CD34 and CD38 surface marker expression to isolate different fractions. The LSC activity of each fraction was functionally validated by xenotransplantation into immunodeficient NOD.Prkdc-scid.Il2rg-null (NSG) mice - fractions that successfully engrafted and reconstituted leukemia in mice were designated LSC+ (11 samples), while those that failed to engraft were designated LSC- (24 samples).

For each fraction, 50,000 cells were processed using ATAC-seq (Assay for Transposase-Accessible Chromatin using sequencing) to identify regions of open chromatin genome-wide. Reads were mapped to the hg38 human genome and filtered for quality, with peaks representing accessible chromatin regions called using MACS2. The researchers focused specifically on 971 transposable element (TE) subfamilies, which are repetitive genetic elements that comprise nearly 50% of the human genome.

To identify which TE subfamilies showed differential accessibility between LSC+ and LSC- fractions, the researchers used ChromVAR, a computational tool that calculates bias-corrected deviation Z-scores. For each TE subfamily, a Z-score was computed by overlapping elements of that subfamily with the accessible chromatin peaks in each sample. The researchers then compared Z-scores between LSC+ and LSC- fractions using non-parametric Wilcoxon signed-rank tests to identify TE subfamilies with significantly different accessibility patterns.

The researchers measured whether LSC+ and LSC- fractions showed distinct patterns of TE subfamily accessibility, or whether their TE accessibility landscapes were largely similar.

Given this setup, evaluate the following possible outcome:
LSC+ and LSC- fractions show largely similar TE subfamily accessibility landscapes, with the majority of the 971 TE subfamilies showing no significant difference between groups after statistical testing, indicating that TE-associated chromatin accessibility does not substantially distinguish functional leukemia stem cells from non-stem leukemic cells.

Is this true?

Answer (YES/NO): NO